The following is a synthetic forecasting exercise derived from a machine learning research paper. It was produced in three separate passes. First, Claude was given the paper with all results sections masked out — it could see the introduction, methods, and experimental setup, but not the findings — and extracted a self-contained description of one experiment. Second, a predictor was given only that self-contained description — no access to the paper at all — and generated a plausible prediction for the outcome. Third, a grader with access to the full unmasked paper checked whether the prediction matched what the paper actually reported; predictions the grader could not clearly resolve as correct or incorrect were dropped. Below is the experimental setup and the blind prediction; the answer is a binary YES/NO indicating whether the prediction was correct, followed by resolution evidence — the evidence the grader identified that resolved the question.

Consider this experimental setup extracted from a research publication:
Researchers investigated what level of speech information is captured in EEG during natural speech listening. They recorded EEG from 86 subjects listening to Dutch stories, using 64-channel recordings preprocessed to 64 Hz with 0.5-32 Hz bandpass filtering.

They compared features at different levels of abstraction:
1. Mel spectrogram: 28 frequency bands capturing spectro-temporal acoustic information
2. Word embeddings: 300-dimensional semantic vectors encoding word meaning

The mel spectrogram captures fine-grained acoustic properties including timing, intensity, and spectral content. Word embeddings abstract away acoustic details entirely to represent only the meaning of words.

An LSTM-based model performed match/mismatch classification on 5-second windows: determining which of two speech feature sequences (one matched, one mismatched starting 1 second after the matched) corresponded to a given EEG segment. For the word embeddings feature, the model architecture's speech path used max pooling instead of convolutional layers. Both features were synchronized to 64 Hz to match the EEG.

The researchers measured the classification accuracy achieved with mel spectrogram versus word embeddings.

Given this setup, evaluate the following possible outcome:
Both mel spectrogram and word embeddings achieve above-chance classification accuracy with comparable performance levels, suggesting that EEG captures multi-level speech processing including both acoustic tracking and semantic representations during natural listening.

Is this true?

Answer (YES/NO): NO